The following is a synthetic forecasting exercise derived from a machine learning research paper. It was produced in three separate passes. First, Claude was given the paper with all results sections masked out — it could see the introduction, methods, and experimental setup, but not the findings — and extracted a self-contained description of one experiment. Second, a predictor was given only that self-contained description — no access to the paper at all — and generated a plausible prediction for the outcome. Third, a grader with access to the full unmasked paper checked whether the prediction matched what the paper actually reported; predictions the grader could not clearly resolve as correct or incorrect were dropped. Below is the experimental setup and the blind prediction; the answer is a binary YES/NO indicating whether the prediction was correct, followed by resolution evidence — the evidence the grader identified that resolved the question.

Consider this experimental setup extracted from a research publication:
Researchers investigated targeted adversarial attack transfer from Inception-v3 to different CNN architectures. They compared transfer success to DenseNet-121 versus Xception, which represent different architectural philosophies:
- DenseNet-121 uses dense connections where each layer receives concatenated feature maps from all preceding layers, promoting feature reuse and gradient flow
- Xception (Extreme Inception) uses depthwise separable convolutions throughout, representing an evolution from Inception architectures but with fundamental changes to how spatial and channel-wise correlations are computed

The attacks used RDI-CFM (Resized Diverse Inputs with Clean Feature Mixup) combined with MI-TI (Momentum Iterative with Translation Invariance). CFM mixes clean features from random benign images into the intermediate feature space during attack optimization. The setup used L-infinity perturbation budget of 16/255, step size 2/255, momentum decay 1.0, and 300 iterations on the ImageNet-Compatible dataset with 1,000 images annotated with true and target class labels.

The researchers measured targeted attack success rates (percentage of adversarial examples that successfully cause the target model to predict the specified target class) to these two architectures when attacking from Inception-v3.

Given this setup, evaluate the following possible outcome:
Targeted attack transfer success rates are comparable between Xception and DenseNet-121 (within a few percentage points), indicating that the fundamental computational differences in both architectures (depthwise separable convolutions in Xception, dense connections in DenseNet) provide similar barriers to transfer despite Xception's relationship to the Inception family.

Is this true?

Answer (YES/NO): NO